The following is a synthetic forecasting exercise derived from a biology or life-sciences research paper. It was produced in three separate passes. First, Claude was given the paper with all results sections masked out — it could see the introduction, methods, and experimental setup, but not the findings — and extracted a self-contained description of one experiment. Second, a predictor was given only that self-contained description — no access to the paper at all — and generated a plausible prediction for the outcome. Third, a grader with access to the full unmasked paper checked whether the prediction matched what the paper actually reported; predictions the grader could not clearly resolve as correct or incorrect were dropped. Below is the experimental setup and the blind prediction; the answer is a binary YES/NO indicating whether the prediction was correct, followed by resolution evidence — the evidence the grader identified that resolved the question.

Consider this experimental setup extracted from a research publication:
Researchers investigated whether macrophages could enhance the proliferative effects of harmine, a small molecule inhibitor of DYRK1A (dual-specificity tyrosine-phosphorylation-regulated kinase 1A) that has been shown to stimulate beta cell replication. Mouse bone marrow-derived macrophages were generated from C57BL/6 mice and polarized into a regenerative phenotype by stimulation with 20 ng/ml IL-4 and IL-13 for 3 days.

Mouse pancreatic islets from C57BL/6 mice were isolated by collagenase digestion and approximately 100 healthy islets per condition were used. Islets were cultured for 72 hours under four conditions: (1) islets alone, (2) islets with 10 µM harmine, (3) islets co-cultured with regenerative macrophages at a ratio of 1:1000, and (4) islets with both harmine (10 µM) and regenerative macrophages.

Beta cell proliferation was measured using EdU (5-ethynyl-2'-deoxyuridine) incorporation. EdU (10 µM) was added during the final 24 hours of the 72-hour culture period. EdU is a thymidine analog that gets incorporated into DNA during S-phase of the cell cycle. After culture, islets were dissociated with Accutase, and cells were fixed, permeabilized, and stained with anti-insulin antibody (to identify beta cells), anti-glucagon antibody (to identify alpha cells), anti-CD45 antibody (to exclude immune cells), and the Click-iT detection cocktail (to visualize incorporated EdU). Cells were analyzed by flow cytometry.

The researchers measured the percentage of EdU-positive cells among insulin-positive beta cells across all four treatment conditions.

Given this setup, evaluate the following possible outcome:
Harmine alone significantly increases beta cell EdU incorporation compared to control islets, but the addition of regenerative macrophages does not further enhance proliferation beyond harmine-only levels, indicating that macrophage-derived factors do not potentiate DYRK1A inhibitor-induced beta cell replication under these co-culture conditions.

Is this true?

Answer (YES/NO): NO